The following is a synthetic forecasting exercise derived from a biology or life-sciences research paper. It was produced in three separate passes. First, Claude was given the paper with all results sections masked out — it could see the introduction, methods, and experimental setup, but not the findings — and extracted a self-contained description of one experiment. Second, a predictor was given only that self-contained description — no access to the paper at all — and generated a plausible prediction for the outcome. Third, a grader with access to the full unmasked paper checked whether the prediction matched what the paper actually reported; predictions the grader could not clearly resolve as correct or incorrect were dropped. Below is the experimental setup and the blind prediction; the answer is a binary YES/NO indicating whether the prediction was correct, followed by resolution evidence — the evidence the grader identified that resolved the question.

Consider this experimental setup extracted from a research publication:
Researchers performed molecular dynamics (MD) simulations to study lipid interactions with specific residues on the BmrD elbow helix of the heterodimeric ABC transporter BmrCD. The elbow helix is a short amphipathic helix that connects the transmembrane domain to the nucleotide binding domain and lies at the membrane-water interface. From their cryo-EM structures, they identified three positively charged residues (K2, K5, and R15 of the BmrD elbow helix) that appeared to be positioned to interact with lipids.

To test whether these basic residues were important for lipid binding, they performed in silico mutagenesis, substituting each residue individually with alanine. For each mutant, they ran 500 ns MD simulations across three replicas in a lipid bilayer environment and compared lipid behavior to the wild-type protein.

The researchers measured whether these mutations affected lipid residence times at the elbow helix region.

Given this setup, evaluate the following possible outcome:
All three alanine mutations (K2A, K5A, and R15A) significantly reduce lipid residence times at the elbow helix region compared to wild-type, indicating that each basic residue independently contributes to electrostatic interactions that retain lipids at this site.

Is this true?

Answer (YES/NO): YES